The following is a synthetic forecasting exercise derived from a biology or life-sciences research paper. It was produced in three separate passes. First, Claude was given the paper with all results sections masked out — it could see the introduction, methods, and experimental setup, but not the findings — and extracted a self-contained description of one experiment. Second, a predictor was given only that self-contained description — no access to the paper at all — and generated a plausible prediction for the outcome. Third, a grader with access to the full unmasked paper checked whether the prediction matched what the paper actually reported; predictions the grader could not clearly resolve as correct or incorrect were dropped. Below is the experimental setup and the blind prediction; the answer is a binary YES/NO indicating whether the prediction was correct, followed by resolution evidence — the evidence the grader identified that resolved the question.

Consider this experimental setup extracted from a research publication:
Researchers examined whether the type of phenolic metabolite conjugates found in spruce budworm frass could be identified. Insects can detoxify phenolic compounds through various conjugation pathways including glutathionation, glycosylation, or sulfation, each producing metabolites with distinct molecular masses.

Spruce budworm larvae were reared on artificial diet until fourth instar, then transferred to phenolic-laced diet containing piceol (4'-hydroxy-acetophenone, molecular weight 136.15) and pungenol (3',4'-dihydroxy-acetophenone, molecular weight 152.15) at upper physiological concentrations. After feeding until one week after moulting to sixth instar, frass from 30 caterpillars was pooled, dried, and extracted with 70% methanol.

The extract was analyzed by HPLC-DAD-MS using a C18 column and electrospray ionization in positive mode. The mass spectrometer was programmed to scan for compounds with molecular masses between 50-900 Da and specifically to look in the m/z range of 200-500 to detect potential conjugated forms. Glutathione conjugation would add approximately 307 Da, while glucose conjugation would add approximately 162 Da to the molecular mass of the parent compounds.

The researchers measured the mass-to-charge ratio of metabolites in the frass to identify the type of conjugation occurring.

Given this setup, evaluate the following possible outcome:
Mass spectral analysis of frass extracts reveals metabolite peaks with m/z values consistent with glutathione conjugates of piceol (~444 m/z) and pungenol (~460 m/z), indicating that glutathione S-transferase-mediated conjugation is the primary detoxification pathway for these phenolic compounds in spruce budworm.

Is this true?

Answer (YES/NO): NO